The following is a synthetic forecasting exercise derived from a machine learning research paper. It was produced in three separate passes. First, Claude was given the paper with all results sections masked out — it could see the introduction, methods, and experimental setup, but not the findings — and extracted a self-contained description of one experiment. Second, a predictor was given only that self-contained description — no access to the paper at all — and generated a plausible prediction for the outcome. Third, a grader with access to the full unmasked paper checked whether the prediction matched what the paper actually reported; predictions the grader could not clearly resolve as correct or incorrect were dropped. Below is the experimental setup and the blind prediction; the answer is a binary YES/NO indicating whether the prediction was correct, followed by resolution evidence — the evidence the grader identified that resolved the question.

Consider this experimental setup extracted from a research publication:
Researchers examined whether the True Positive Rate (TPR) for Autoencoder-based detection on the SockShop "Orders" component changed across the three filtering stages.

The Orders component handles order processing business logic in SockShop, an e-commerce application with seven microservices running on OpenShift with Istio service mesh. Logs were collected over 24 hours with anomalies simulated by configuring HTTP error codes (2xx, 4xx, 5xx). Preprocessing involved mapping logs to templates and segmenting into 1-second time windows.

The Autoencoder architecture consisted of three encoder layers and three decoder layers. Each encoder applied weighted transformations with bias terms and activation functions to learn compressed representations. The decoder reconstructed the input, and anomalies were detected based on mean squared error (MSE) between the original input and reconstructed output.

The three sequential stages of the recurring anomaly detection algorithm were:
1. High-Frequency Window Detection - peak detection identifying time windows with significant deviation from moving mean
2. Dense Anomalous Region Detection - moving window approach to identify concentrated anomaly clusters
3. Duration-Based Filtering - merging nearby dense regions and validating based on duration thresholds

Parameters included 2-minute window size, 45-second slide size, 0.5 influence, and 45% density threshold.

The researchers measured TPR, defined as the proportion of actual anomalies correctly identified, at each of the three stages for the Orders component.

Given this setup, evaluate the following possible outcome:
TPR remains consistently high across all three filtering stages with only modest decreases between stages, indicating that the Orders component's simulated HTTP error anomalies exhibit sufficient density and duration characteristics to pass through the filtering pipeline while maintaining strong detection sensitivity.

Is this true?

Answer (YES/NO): NO